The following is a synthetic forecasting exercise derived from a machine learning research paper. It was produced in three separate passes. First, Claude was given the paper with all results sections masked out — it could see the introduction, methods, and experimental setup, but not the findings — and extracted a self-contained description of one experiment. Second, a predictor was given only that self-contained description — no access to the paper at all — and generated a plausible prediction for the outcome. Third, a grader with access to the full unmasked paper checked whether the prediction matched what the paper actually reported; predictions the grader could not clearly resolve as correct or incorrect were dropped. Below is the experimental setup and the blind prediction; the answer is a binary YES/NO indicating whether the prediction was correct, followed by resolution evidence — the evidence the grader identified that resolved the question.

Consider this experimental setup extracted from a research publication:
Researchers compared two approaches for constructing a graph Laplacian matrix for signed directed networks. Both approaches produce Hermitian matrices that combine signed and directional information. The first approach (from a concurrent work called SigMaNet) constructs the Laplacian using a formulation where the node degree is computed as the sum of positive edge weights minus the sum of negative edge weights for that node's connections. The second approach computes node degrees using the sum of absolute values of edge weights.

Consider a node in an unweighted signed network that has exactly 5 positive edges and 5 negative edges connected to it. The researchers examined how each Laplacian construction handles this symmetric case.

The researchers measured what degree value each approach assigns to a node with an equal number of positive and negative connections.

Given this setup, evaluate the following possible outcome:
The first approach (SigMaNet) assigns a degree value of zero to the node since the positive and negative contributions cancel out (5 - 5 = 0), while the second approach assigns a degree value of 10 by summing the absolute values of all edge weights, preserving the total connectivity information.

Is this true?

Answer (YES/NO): YES